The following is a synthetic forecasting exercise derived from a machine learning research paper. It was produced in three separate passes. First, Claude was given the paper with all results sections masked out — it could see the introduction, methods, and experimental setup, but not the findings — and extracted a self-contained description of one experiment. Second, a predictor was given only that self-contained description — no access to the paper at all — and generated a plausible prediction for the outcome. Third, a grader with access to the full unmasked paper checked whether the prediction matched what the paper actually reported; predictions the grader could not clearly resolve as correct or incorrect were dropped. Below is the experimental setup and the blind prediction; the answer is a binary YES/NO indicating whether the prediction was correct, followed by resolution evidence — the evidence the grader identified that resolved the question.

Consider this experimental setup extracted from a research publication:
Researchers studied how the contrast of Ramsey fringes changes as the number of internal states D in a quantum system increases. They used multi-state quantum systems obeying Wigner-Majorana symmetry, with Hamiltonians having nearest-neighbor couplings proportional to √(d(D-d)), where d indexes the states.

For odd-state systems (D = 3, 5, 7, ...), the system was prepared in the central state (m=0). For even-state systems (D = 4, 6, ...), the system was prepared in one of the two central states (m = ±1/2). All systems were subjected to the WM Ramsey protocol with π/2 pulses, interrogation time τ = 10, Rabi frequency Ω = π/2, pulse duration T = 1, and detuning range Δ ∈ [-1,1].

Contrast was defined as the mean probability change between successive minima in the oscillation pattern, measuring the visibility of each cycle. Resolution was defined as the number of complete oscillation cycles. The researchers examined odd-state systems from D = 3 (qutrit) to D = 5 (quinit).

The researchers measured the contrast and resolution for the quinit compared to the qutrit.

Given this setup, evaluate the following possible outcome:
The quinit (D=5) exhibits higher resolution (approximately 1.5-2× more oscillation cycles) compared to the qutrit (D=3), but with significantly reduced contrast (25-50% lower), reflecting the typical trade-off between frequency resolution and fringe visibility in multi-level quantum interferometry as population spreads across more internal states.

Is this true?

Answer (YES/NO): YES